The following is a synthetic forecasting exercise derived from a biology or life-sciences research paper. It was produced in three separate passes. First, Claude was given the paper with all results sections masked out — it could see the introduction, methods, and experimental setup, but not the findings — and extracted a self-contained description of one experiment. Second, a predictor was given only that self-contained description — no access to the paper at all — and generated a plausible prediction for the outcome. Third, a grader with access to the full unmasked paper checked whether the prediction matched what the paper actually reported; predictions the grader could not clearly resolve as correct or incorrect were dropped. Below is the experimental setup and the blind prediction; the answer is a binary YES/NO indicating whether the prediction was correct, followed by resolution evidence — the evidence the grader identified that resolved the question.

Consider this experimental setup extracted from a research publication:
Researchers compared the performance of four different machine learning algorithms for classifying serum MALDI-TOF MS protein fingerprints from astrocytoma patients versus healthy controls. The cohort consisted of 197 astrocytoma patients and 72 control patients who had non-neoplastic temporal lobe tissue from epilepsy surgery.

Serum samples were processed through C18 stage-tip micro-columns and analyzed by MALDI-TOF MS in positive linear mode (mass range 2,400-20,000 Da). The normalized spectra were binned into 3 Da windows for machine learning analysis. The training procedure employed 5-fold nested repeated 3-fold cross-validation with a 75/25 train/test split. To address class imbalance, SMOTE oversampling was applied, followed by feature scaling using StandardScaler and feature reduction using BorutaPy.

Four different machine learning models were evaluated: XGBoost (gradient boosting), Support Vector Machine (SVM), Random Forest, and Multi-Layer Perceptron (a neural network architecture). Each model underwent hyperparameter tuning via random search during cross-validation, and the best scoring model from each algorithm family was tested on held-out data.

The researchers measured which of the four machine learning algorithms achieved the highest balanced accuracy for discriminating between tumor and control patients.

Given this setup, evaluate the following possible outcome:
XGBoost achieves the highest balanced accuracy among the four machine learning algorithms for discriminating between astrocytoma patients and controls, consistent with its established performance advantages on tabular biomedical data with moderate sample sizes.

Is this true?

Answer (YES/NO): NO